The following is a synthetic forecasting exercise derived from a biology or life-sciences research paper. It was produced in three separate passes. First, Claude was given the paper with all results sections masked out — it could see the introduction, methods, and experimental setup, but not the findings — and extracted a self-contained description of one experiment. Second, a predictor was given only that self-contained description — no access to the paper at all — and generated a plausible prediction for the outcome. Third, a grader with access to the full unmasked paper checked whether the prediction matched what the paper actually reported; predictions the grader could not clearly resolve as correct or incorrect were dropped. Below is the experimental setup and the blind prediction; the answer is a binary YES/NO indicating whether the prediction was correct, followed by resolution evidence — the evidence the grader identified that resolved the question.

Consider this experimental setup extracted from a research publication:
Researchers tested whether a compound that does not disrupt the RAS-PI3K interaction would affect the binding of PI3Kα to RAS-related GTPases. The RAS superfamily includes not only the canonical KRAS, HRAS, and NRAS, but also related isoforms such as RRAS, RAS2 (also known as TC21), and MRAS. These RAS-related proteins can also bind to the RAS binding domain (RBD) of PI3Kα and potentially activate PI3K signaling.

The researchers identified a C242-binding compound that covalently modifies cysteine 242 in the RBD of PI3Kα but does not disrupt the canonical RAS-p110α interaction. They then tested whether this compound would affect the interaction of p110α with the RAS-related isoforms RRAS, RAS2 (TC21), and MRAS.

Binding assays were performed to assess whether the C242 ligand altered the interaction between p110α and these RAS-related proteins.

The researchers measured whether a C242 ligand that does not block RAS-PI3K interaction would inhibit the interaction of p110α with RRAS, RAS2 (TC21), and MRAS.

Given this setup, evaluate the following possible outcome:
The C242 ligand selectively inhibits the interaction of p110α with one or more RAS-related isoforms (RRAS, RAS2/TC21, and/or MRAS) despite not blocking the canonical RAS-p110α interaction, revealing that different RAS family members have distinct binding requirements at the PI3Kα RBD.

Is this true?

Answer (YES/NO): NO